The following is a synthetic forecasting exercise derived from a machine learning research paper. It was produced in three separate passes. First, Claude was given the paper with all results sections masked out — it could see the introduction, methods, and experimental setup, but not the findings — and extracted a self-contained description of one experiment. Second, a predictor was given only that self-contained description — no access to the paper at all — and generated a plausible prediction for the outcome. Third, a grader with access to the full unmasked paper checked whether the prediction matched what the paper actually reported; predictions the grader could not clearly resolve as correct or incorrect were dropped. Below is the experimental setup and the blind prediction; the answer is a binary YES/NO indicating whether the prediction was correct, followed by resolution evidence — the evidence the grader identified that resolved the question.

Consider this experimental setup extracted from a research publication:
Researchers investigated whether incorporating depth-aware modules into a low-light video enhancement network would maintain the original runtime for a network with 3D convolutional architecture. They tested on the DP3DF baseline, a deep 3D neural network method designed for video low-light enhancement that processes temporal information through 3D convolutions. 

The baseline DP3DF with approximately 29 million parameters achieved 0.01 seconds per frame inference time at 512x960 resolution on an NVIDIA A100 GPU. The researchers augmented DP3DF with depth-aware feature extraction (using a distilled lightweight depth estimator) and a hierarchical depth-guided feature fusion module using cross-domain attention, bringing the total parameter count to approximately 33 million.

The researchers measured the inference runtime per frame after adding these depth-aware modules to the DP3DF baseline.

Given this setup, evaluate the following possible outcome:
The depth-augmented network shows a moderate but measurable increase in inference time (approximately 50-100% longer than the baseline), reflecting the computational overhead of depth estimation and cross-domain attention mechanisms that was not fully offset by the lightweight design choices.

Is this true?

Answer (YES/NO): NO